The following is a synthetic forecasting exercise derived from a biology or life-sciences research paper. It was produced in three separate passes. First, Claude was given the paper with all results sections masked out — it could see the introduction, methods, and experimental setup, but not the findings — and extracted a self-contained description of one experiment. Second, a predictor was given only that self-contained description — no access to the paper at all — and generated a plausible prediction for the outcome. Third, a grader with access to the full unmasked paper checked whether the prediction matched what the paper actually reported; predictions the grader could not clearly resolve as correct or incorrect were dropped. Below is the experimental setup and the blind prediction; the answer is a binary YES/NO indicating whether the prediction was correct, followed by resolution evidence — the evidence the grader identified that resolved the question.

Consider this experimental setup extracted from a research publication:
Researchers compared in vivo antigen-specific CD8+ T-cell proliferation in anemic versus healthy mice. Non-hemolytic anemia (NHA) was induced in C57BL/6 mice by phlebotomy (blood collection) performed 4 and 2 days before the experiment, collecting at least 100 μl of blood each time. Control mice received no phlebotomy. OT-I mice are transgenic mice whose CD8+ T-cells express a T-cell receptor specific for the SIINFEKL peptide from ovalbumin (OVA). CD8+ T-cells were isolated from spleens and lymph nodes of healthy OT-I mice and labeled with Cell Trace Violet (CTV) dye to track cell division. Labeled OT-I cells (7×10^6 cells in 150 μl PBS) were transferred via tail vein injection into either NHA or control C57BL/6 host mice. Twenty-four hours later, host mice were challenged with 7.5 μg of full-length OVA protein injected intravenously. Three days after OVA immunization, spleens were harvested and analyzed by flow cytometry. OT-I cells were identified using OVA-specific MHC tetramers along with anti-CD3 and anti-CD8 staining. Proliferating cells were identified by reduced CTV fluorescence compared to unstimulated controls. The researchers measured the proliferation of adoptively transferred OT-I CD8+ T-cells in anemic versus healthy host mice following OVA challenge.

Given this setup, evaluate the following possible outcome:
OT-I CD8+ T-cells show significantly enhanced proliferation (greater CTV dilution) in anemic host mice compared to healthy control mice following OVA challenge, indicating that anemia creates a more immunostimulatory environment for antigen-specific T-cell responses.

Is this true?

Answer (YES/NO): NO